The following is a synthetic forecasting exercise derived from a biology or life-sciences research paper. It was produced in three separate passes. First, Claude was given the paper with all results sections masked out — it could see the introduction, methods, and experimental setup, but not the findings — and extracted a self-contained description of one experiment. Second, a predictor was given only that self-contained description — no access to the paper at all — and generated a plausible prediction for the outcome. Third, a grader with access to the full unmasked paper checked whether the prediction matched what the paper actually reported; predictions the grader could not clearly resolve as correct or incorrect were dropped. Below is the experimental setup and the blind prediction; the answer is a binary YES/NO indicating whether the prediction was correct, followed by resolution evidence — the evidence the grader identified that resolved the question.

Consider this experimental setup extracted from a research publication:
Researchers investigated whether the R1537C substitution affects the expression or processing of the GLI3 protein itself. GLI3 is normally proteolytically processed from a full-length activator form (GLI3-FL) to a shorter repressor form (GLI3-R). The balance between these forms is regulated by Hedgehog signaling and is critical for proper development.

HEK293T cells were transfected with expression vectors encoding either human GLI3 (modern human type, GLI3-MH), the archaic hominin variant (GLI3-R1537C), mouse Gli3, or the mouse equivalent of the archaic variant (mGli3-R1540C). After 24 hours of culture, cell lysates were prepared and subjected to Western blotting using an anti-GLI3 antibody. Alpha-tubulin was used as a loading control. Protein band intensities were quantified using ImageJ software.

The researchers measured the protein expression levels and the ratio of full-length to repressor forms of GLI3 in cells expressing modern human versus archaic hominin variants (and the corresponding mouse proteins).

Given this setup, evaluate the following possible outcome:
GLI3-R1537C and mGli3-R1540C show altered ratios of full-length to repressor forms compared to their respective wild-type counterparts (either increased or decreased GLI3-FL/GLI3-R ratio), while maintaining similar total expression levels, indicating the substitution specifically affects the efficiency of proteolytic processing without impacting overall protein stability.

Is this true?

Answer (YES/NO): NO